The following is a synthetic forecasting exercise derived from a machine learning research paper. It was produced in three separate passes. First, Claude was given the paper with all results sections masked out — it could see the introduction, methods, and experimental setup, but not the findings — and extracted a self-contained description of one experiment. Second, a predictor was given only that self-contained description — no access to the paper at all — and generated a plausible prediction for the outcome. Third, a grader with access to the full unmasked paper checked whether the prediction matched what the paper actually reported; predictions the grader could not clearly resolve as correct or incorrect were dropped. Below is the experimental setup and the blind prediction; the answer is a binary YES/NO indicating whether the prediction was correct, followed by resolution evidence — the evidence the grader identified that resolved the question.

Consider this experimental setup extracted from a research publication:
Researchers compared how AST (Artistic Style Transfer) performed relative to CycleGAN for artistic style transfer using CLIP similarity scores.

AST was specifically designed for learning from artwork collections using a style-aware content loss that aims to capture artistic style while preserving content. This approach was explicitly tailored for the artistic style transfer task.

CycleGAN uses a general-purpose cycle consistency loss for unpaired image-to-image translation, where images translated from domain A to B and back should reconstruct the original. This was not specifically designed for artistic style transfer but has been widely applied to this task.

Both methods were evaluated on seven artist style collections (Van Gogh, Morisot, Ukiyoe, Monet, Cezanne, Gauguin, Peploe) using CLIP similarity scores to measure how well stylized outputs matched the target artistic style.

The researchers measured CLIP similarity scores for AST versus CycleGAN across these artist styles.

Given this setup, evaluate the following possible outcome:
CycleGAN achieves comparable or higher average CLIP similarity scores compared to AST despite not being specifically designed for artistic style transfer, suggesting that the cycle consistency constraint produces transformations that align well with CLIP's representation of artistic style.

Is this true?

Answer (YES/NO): YES